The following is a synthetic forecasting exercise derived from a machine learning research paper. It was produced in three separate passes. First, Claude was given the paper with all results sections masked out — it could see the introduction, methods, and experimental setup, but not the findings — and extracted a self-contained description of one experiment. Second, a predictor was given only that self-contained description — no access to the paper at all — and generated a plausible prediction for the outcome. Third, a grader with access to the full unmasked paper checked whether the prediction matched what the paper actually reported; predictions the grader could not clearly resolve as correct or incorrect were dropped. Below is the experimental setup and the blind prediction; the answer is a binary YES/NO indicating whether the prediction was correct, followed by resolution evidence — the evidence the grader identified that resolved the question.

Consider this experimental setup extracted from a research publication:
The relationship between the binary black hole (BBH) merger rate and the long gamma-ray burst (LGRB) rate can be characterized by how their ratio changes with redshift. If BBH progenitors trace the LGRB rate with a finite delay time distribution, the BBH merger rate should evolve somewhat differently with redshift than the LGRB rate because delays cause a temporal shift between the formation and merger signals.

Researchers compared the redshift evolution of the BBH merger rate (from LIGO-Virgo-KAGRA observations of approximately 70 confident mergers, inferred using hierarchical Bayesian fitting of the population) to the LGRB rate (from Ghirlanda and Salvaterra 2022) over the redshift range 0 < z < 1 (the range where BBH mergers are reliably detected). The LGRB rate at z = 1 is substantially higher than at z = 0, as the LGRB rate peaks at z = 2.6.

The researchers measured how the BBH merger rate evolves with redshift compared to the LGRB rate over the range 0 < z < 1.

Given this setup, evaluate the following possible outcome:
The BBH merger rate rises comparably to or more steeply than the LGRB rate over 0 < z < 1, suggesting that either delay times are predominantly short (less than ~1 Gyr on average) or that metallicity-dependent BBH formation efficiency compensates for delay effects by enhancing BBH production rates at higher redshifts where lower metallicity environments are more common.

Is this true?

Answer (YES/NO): NO